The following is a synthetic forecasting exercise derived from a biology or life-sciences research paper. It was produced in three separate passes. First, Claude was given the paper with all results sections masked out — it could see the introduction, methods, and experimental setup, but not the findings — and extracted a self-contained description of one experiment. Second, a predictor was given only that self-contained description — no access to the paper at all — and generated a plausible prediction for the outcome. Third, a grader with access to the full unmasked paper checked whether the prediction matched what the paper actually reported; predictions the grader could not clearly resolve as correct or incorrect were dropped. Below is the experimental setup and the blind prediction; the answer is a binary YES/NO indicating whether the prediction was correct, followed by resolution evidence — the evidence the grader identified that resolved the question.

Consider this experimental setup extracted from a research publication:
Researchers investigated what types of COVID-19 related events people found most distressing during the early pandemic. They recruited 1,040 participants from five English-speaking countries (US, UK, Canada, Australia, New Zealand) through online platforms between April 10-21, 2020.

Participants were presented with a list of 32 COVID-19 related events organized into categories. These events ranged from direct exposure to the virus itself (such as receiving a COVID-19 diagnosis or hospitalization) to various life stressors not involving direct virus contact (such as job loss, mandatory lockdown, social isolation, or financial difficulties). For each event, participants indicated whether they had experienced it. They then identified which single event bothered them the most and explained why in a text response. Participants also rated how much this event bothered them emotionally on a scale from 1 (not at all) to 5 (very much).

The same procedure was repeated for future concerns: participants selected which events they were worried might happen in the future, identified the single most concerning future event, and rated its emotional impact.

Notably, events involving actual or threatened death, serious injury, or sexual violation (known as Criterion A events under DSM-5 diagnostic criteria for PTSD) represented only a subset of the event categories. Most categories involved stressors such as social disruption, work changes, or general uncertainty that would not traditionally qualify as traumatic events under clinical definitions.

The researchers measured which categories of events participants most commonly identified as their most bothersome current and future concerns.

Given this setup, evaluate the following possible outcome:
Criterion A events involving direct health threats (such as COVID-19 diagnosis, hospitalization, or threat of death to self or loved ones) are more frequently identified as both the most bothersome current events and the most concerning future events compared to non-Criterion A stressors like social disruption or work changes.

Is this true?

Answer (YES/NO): NO